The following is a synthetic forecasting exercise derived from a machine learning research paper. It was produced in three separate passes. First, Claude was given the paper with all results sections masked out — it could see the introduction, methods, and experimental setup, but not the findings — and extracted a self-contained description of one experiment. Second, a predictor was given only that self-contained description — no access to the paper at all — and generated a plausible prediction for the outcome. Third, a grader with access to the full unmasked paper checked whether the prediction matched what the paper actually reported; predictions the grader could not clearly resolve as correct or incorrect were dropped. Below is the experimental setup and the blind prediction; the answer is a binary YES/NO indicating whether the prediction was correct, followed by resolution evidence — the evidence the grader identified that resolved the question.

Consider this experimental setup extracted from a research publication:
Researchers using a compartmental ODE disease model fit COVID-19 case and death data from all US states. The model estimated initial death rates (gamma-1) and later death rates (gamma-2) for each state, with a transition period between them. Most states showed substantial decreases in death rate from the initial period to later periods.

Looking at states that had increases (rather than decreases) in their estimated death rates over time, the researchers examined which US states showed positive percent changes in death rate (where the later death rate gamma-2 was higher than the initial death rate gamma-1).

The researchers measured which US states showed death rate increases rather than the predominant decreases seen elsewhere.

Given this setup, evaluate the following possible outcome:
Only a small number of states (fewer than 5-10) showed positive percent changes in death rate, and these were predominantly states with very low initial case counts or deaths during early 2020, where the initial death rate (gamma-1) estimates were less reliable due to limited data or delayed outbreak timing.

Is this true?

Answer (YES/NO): NO